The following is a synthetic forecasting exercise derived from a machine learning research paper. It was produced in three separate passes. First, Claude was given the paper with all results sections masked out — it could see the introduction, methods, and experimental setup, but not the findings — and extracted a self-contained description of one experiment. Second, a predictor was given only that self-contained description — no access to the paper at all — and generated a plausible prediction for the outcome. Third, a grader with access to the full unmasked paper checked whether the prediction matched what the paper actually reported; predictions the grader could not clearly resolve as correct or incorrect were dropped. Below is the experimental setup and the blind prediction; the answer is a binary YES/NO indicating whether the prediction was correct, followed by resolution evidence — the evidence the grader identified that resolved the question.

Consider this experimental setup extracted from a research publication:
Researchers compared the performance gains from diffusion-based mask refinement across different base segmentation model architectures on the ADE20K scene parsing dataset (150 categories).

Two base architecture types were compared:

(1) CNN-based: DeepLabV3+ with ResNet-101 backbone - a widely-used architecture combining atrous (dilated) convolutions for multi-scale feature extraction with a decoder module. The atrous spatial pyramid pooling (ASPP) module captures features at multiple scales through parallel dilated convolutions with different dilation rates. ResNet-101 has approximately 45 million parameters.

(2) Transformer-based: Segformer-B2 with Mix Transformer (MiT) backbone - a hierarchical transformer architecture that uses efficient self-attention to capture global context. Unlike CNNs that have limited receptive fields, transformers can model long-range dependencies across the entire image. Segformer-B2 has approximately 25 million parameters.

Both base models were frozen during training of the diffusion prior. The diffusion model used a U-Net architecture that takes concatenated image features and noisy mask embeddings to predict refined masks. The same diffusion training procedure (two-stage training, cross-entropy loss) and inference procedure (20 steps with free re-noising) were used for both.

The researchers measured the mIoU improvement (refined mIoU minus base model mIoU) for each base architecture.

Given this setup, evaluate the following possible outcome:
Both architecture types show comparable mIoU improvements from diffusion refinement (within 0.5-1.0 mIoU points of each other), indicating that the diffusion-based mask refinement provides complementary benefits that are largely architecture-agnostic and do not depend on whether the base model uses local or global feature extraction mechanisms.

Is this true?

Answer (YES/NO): NO